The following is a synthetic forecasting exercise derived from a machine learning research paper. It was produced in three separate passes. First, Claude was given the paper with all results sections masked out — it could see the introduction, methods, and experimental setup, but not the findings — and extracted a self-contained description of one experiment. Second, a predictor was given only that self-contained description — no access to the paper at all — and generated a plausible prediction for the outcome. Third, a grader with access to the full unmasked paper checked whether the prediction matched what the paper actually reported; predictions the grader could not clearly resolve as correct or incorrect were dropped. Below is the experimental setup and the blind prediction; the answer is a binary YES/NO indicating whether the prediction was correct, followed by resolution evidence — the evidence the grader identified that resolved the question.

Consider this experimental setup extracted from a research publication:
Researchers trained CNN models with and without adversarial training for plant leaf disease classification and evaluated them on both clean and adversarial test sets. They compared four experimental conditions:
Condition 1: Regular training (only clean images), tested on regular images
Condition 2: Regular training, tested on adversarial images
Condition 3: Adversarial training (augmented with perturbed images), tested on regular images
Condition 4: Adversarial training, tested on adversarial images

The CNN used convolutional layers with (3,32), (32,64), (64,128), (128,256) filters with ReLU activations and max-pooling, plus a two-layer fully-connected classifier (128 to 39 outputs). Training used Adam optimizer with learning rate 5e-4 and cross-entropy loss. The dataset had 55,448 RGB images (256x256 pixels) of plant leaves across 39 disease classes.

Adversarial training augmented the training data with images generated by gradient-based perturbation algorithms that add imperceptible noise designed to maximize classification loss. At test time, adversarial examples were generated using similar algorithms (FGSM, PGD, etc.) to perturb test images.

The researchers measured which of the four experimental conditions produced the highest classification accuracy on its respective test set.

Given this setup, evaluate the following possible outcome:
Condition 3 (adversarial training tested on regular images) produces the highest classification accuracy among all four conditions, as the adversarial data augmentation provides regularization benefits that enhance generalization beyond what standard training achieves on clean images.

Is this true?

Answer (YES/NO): NO